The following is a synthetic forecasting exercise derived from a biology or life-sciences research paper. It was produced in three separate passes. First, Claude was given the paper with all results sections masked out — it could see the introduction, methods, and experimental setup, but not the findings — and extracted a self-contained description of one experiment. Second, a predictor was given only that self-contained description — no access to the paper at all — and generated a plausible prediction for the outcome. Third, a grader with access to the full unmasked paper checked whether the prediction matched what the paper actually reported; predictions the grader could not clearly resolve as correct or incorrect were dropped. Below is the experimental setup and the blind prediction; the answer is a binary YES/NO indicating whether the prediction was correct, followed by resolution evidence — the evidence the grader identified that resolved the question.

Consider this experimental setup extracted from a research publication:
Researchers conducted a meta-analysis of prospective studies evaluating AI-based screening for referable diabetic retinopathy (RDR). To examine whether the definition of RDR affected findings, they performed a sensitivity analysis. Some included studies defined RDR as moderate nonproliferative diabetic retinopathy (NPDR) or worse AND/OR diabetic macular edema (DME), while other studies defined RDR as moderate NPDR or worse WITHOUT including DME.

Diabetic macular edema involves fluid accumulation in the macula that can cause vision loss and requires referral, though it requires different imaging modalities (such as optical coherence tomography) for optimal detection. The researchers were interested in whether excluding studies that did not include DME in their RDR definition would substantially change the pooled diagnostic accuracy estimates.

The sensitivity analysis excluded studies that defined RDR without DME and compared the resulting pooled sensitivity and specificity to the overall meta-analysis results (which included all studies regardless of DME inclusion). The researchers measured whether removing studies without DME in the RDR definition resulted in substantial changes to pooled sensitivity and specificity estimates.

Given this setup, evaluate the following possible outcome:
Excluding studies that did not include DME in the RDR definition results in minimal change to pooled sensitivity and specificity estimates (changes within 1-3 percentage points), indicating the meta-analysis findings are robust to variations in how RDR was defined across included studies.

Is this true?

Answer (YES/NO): YES